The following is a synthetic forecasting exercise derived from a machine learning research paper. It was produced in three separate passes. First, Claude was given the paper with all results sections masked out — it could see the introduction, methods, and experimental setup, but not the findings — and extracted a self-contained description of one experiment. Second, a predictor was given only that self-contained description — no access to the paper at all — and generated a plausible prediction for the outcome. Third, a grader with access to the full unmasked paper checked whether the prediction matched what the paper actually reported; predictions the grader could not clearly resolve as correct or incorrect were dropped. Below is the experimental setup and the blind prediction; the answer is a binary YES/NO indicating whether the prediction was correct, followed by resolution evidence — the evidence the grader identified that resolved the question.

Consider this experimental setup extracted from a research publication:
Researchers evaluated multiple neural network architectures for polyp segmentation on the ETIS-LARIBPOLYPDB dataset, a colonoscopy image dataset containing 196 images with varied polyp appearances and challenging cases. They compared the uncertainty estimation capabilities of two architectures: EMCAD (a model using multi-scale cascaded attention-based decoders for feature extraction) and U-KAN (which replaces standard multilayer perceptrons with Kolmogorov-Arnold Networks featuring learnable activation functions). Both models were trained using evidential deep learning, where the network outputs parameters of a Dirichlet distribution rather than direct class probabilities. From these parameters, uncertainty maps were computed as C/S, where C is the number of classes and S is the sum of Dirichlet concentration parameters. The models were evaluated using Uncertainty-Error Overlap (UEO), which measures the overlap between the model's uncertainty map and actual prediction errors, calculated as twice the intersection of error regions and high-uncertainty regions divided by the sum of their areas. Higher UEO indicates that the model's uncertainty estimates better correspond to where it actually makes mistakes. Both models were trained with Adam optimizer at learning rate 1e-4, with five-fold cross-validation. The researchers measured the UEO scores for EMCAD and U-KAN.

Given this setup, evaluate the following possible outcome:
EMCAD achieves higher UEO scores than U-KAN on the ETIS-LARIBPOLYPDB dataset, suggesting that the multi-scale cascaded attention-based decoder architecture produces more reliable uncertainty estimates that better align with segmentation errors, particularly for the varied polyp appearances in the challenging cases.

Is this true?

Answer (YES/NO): YES